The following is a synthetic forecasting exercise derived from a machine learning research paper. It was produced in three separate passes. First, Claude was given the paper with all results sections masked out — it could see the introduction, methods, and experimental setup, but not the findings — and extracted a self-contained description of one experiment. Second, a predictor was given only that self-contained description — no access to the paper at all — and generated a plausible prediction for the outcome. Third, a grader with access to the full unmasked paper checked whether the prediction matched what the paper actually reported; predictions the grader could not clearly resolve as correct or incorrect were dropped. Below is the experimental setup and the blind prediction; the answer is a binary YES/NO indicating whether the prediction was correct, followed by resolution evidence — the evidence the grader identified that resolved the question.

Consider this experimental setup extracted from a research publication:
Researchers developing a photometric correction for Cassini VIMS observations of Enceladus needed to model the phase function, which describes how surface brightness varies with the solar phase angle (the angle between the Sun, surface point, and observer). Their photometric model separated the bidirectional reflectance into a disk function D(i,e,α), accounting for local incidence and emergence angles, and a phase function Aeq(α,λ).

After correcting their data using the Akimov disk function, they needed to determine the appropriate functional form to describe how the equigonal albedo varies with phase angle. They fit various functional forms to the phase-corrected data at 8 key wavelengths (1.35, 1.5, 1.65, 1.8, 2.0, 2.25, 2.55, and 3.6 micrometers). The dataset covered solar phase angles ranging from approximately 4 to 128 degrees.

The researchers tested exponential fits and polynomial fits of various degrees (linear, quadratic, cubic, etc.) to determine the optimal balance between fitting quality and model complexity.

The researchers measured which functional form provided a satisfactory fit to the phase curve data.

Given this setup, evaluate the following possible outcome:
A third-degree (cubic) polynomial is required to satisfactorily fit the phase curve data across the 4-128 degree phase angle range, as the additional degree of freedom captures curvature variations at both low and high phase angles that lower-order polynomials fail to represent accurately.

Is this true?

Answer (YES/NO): NO